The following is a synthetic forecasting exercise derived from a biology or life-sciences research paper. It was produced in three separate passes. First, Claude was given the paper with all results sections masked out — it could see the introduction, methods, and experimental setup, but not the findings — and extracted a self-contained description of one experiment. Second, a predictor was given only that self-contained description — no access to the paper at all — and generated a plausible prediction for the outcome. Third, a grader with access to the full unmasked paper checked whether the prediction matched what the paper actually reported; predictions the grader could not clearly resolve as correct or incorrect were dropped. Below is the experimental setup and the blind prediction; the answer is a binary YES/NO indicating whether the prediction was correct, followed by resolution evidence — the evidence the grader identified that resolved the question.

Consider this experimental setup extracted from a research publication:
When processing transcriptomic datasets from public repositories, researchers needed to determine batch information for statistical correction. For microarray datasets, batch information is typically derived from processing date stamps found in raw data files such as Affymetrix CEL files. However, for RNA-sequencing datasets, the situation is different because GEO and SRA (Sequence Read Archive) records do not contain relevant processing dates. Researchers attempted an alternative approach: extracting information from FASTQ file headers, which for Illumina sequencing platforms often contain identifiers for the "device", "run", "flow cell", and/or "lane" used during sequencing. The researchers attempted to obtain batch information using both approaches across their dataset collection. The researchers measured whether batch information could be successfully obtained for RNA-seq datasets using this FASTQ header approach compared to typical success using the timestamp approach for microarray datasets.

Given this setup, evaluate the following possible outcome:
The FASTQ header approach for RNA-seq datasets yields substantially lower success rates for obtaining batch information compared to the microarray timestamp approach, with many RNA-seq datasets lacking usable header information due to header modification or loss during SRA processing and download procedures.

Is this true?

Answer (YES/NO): NO